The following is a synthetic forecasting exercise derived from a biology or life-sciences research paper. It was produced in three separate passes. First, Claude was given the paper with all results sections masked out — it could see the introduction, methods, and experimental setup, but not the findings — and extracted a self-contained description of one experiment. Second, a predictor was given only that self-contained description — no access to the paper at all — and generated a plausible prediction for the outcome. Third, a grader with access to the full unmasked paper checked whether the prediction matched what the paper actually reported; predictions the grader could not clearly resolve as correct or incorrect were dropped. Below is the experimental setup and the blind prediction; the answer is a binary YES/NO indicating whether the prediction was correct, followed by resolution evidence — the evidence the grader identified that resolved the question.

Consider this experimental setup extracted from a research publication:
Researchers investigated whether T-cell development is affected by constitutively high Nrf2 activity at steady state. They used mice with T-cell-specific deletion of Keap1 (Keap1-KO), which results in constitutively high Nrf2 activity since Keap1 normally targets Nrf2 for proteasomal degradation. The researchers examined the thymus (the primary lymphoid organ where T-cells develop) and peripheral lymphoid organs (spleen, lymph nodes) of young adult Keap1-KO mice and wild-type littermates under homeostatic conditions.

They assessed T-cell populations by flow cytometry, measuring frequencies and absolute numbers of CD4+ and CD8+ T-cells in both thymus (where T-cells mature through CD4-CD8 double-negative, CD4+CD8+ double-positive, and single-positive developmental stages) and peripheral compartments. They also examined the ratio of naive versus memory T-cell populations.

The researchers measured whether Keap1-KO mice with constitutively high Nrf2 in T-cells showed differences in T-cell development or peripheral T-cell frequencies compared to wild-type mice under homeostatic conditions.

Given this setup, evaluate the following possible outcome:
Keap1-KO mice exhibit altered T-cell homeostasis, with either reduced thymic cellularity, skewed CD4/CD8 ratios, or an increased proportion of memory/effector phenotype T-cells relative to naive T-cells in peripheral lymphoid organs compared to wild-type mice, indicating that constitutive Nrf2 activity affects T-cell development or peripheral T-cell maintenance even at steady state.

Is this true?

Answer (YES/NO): NO